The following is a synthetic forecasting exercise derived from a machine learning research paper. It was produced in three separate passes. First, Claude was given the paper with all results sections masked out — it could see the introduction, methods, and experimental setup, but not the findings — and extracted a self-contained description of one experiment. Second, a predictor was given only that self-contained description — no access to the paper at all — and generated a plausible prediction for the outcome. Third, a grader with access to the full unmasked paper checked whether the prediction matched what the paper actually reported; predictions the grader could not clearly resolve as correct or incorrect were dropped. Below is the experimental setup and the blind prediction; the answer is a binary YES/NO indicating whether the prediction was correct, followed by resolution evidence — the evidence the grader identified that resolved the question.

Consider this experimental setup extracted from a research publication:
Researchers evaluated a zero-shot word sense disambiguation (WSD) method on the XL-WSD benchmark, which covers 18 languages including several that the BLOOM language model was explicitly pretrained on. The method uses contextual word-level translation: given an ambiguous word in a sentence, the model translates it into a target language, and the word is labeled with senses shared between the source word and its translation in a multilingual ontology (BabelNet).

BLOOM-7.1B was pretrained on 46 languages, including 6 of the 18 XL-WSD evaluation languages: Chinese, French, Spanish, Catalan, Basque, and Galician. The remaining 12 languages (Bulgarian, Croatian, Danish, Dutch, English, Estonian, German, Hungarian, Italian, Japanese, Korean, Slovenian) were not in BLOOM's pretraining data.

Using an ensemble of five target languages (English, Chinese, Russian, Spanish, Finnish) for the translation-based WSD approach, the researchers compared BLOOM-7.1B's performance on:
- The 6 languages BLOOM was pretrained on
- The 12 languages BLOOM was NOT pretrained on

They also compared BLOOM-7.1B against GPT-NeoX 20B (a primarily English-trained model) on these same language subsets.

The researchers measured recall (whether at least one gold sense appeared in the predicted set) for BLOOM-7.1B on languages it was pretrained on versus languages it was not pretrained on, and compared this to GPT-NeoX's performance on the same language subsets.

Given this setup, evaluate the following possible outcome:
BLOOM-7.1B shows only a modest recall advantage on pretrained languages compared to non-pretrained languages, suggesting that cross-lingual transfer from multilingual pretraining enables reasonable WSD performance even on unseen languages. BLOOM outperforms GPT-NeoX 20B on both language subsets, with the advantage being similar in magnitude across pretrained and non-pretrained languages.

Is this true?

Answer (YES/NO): NO